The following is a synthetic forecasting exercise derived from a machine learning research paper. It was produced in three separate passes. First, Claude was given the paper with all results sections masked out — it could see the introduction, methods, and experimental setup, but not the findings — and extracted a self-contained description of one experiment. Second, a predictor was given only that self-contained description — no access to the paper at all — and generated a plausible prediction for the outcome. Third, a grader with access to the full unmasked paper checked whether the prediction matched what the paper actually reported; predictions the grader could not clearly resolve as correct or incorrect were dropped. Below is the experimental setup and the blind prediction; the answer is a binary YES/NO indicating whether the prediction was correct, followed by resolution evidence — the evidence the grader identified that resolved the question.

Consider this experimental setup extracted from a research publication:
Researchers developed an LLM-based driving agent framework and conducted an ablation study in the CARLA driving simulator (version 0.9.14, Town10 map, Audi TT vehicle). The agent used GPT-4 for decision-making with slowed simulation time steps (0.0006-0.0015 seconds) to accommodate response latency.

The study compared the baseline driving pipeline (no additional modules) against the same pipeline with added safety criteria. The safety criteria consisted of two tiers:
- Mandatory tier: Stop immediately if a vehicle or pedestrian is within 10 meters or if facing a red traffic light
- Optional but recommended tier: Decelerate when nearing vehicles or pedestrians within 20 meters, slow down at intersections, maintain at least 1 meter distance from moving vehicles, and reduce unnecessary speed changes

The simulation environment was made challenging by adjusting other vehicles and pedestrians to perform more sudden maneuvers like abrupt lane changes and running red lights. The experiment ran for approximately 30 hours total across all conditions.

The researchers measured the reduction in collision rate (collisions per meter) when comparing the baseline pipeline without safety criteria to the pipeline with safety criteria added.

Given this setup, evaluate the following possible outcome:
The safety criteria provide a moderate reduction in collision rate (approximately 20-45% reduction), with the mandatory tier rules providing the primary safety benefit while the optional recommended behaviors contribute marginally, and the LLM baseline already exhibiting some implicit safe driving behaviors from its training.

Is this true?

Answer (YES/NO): NO